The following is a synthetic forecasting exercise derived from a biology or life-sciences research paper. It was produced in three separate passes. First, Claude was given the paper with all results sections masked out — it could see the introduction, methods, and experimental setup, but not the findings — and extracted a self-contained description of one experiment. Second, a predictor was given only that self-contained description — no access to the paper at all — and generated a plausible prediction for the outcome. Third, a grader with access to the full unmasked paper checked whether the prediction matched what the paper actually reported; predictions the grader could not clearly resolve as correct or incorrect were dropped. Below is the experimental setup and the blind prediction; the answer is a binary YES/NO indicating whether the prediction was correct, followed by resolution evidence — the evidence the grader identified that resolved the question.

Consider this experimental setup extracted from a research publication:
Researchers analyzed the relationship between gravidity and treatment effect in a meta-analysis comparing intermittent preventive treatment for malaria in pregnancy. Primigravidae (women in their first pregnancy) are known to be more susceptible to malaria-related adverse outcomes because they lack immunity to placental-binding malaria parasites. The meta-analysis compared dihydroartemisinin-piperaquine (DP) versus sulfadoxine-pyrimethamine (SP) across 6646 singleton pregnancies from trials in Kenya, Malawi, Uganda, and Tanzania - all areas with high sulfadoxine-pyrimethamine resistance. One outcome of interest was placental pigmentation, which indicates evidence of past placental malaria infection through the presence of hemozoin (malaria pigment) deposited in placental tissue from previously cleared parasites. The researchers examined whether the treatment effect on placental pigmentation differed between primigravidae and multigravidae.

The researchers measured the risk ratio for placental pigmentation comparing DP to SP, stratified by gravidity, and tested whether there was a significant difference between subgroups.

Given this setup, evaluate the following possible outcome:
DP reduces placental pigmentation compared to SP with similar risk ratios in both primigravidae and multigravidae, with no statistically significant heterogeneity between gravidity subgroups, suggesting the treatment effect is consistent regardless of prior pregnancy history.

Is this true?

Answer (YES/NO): NO